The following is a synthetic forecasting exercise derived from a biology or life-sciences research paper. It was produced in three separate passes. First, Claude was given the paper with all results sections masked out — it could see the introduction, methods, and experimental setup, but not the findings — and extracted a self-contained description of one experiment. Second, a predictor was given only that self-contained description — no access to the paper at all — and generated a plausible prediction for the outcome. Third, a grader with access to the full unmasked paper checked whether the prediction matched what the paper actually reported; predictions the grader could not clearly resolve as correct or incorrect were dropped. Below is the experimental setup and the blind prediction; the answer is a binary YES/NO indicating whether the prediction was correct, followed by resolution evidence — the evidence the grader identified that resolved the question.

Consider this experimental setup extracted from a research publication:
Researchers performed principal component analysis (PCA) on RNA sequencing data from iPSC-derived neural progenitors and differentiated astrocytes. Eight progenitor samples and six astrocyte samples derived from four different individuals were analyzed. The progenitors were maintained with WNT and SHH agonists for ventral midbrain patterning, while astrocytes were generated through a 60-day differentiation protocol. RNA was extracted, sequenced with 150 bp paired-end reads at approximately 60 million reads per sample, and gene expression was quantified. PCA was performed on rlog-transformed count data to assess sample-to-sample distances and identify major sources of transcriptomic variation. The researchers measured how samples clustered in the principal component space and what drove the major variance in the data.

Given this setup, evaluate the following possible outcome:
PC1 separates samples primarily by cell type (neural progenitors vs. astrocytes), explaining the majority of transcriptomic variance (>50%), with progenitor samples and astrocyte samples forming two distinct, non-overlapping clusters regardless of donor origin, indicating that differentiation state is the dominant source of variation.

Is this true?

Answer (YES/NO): YES